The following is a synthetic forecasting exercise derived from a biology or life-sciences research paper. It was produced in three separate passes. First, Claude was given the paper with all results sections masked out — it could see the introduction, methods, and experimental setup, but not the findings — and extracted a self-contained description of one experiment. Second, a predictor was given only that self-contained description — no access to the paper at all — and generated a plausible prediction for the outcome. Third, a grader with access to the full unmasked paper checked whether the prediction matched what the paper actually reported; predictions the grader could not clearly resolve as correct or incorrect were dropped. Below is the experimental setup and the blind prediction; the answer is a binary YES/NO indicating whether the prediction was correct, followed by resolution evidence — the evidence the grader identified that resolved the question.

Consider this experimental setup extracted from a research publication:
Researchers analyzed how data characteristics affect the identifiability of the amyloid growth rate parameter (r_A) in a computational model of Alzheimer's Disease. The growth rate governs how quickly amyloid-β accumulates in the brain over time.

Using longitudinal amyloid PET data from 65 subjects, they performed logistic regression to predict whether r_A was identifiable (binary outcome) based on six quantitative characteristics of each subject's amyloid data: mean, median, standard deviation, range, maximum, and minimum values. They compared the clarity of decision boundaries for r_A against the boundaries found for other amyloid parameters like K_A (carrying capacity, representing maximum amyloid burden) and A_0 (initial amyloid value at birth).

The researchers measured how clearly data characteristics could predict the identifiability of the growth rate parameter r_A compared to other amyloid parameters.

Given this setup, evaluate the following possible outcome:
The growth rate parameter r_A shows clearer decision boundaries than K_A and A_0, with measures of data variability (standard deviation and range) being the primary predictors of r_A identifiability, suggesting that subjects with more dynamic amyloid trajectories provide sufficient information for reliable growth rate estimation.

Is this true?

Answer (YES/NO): NO